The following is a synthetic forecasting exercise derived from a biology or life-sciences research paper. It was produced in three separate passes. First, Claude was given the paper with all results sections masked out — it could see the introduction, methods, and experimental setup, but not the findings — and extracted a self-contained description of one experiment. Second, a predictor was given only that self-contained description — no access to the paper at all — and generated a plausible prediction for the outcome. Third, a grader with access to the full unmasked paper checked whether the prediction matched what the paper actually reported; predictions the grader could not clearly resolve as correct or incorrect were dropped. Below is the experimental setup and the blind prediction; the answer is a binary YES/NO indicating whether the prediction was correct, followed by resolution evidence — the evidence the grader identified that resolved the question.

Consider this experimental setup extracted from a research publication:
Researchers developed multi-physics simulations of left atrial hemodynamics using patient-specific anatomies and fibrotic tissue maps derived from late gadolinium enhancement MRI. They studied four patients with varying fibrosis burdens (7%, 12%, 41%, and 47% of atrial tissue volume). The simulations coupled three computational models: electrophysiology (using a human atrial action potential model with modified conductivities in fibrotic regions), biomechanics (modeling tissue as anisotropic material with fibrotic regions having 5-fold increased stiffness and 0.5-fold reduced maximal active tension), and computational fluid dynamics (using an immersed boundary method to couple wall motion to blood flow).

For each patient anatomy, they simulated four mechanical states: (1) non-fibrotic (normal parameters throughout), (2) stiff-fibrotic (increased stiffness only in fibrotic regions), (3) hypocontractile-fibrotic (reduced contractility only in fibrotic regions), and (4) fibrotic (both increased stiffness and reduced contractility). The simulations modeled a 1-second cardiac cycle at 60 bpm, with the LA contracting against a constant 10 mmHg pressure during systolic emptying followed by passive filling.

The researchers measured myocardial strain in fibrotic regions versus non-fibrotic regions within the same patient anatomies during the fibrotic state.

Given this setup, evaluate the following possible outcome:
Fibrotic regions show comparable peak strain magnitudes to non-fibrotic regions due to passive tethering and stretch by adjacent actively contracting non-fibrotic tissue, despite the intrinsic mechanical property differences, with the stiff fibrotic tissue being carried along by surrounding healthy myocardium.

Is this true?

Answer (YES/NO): NO